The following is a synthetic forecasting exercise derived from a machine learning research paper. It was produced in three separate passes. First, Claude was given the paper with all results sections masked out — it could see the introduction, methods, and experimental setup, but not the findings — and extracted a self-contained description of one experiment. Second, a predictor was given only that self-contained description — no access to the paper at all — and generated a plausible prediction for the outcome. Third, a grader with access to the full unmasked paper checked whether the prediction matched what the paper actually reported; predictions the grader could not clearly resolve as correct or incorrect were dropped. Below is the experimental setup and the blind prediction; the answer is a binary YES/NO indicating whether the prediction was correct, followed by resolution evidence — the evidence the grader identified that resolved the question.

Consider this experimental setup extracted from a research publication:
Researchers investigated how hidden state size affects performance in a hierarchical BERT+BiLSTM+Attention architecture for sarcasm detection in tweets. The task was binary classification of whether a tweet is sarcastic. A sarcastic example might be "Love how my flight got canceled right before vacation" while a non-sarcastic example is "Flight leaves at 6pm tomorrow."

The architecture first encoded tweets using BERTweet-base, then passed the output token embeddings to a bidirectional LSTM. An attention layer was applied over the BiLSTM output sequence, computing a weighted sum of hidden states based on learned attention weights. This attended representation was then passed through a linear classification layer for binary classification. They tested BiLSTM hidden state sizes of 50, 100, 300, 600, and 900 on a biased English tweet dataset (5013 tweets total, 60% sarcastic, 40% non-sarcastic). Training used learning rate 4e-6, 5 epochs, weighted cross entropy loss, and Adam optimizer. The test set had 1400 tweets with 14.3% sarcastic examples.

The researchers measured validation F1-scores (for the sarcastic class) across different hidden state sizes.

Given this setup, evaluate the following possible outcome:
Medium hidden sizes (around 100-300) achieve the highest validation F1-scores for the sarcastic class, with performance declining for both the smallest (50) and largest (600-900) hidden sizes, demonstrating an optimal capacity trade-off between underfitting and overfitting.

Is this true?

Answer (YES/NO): NO